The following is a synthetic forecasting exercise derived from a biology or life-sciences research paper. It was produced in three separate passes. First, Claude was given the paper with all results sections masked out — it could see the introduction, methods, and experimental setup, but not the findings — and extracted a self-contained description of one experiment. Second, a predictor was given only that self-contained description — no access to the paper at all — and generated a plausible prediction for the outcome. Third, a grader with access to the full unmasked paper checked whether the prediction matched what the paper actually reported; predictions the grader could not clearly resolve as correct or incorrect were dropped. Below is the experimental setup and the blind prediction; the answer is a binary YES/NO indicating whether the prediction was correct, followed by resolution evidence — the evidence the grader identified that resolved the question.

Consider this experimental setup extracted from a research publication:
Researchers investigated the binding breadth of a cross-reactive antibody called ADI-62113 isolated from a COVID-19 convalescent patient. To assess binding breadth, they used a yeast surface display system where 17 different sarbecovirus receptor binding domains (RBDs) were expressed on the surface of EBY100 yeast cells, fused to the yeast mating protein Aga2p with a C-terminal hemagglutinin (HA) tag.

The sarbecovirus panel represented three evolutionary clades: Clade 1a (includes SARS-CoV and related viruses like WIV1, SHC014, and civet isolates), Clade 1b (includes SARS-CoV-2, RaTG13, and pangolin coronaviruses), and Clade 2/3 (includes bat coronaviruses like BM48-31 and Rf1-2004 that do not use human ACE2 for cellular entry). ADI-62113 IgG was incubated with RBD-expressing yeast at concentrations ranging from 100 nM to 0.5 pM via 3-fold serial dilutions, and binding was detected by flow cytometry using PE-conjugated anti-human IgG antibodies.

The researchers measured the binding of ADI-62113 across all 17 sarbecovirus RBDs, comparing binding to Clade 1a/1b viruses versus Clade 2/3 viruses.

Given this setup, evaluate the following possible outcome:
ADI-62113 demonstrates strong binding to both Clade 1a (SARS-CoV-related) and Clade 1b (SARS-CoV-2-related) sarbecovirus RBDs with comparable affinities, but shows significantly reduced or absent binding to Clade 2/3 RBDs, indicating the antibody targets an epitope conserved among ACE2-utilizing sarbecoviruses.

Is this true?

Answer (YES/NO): NO